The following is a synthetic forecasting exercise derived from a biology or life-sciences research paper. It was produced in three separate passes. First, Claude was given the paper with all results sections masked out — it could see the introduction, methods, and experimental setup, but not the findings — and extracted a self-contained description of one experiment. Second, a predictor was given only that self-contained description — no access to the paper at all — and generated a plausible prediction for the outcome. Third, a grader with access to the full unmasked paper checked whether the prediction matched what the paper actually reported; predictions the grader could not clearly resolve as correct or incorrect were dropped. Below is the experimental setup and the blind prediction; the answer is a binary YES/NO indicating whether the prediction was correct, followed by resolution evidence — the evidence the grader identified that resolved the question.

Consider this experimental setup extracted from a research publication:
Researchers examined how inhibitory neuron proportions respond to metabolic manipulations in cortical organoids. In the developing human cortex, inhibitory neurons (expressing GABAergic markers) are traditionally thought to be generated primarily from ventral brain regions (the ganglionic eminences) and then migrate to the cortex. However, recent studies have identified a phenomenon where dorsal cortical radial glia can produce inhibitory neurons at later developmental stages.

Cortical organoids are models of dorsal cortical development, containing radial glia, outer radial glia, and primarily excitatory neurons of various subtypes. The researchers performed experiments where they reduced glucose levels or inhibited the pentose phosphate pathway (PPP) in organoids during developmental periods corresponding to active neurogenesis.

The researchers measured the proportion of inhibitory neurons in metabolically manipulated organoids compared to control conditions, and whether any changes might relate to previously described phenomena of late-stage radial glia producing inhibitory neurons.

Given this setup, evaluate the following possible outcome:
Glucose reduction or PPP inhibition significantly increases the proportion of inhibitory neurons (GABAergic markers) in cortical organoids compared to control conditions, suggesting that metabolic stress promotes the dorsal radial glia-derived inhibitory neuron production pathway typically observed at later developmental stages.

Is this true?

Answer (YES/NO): YES